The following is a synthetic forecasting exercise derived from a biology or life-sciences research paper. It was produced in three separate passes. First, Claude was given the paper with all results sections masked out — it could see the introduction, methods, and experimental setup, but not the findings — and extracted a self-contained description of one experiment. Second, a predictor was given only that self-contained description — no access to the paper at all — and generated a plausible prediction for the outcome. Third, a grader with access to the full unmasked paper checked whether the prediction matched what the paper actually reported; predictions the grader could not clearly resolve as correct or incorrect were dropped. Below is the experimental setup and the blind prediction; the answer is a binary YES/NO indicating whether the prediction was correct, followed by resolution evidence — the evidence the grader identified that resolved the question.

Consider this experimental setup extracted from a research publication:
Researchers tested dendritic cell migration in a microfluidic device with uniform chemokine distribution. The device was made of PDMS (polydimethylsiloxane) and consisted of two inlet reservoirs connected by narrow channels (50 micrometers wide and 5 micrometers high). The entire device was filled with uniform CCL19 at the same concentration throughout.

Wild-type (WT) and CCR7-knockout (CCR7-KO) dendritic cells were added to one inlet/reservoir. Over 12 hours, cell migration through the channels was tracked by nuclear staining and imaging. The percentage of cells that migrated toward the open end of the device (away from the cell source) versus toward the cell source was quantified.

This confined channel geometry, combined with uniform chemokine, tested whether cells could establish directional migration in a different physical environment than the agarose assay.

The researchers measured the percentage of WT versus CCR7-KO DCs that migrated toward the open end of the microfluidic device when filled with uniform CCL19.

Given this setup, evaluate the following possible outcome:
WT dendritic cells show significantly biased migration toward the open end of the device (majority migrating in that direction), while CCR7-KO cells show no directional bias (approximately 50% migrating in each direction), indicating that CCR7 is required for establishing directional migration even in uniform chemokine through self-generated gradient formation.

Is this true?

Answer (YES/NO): YES